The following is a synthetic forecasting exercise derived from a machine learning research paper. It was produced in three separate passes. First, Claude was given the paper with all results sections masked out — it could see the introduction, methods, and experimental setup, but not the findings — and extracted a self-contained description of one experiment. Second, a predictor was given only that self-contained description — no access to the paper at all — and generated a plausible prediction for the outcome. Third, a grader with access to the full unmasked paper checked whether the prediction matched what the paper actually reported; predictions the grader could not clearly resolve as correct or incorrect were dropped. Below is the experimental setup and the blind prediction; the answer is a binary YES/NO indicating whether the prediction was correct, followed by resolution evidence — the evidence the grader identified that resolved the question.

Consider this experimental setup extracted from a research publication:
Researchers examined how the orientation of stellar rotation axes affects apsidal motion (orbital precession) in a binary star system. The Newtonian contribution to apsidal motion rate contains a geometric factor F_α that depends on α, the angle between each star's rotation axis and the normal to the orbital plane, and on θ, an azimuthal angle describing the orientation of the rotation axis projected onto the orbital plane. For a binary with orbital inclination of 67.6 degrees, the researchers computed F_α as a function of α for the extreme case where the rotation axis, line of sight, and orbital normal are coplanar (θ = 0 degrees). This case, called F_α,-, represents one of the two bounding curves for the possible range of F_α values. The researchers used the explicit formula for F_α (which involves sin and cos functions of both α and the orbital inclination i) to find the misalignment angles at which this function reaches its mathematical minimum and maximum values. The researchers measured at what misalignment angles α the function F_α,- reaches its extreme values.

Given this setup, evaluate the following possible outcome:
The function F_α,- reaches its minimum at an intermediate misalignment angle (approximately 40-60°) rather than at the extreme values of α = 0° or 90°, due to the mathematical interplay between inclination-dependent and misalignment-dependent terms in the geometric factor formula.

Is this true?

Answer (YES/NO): NO